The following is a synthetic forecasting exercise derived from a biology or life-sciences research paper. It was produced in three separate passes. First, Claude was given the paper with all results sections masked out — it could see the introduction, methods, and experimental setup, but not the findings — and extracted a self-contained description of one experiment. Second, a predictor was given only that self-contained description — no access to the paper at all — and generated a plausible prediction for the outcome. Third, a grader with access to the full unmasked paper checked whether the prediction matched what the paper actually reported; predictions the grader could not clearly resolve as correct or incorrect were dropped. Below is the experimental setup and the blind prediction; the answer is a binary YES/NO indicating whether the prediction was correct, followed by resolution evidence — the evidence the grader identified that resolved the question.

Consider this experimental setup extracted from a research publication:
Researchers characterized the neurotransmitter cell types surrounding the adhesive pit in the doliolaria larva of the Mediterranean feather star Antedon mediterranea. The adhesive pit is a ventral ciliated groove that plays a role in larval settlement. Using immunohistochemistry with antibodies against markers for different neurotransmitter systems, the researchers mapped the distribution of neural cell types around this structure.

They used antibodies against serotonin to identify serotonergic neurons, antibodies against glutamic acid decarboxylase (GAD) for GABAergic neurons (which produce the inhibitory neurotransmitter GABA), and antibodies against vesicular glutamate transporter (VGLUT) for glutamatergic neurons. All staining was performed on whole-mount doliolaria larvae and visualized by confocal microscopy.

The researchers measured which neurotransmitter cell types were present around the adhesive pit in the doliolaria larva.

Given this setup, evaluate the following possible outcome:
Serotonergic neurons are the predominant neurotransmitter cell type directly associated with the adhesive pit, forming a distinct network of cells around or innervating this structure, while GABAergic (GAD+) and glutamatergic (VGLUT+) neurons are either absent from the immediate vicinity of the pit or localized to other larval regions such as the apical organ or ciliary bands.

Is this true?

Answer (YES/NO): NO